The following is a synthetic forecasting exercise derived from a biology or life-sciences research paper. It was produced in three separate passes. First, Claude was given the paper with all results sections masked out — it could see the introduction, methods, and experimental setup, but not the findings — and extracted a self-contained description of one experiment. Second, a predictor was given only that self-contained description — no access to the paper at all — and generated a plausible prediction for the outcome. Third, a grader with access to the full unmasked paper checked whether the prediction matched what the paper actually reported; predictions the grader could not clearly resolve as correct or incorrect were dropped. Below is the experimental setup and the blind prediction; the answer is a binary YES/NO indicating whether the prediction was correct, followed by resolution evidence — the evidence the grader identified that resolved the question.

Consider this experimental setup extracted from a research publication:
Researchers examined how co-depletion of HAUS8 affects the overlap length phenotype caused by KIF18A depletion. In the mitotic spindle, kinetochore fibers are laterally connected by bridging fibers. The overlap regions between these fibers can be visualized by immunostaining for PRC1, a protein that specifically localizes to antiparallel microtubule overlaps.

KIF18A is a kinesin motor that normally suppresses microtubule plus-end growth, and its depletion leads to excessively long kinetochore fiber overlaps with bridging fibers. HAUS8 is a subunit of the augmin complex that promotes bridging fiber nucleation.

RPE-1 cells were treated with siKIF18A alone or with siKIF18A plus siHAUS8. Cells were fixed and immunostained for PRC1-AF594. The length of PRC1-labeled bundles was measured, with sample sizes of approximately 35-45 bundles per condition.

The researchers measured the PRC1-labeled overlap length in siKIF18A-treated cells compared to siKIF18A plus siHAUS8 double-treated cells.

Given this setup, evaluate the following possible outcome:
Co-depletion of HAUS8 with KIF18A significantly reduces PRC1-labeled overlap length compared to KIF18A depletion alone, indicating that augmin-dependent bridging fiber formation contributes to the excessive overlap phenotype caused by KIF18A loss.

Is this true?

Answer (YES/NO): YES